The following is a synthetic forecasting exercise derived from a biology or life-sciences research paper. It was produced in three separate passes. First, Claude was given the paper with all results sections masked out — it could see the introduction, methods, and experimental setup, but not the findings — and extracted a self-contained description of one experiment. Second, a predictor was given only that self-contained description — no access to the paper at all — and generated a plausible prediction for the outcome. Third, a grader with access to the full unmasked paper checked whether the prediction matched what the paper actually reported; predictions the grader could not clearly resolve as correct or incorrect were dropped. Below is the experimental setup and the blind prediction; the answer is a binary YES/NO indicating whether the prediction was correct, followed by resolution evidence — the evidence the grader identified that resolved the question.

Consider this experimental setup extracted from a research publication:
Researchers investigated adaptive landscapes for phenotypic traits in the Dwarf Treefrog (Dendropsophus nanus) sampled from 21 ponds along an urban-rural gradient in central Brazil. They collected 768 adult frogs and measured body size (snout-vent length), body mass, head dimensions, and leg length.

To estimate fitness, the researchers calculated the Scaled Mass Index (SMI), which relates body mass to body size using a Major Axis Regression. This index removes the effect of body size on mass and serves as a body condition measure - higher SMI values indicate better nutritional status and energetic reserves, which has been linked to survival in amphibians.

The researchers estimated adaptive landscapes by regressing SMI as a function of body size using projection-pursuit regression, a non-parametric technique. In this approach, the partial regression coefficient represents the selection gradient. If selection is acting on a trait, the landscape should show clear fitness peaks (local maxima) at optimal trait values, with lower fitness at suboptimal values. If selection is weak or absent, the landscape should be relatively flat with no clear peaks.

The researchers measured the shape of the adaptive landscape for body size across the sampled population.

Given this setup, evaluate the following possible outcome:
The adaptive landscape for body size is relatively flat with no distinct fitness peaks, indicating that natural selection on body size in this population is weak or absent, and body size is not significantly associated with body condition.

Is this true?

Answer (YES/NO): NO